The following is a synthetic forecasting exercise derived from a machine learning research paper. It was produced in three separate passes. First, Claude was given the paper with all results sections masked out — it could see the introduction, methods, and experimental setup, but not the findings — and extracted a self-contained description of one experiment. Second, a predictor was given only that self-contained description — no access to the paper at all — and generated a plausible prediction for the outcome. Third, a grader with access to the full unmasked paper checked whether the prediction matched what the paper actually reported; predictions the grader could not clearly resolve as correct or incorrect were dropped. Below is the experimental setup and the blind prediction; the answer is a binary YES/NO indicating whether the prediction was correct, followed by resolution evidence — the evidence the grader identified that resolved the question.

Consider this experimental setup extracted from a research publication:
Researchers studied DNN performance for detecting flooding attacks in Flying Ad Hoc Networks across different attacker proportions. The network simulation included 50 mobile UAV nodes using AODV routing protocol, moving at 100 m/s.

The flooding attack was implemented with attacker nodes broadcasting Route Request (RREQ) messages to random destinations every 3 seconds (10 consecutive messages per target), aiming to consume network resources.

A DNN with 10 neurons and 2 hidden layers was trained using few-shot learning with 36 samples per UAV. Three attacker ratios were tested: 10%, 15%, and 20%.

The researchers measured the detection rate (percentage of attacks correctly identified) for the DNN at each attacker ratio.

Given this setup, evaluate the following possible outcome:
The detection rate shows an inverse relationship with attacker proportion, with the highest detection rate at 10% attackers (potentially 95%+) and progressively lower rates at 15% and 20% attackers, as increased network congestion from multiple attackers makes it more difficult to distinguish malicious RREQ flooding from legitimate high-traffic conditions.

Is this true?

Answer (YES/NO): NO